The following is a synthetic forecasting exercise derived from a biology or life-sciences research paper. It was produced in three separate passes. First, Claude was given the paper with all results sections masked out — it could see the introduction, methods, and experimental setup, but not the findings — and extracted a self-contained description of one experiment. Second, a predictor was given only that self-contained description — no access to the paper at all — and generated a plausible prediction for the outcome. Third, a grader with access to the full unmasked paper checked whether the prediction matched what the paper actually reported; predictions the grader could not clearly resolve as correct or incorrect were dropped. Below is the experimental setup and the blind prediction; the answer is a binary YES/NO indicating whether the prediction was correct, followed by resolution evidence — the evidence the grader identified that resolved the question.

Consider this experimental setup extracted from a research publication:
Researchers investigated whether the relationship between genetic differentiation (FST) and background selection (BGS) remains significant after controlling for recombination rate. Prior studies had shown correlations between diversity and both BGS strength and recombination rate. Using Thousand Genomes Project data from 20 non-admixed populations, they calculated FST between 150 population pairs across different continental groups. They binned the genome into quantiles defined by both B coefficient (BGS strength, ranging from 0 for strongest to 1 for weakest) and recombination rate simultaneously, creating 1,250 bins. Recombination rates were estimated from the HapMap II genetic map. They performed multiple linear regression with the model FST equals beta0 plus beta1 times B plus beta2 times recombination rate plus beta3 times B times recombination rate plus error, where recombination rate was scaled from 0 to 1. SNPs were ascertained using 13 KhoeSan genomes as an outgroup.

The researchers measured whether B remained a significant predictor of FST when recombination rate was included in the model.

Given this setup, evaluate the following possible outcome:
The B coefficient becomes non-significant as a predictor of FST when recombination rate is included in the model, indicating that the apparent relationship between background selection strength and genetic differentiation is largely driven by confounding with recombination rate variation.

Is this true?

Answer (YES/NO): NO